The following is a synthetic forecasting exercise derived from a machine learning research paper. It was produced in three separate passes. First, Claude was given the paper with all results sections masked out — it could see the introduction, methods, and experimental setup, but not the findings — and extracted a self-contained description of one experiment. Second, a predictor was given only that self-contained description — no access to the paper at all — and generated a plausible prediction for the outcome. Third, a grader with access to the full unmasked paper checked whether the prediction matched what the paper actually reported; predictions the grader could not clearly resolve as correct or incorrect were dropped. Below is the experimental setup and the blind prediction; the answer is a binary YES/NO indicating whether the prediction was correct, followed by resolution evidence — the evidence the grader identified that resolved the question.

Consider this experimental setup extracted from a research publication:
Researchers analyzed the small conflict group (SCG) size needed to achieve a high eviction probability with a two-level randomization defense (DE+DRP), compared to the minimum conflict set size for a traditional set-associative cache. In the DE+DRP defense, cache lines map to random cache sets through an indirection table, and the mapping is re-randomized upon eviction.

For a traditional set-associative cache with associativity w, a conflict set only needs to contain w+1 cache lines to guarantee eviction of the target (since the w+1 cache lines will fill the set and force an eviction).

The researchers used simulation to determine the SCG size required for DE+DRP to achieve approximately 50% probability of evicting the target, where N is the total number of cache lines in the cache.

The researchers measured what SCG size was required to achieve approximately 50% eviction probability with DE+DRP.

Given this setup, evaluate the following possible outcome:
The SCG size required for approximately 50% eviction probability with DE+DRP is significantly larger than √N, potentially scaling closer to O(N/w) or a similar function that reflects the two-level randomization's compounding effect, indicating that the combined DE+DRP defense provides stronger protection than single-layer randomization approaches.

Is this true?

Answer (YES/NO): NO